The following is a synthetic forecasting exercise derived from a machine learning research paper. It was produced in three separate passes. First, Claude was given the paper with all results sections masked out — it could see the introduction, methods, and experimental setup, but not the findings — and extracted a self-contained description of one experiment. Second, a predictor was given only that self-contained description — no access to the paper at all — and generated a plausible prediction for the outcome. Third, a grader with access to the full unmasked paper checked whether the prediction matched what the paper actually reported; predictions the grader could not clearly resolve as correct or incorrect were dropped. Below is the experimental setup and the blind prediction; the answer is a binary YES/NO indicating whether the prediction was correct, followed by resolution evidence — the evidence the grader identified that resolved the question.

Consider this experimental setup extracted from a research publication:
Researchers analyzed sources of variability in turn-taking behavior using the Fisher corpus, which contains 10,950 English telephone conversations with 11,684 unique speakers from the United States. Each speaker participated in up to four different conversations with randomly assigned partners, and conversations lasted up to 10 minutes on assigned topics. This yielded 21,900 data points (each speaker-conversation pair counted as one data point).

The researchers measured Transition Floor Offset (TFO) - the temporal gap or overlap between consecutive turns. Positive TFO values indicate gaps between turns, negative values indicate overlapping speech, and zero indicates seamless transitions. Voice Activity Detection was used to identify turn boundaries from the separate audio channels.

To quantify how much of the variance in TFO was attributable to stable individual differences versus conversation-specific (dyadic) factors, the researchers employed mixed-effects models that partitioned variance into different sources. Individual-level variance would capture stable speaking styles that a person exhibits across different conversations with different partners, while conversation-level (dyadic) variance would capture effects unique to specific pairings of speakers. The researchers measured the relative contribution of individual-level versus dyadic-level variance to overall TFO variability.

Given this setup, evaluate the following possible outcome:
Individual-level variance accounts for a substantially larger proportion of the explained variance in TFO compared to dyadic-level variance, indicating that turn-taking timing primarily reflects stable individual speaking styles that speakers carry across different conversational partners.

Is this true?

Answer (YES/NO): NO